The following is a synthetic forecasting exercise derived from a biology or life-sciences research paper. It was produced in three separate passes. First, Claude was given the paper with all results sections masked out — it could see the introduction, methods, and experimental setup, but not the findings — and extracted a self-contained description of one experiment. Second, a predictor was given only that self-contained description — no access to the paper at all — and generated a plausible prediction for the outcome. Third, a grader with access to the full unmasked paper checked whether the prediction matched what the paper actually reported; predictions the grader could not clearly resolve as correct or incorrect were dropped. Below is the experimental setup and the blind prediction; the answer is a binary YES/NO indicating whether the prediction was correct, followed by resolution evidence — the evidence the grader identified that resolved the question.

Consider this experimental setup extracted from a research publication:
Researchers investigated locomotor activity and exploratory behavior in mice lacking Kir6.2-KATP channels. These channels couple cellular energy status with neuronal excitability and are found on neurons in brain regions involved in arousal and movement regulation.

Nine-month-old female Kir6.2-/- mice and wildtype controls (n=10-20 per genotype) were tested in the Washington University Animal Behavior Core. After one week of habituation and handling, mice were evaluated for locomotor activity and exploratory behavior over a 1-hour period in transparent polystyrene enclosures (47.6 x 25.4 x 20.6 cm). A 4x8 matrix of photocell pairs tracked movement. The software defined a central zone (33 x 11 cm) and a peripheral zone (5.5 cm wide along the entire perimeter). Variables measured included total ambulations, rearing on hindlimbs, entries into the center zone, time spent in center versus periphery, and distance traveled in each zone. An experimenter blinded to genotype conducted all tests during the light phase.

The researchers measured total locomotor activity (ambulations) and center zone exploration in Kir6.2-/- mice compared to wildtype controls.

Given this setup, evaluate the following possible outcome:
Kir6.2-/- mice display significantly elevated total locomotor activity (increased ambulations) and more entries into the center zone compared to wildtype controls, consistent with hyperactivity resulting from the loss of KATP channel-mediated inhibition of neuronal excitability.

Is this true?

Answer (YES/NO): NO